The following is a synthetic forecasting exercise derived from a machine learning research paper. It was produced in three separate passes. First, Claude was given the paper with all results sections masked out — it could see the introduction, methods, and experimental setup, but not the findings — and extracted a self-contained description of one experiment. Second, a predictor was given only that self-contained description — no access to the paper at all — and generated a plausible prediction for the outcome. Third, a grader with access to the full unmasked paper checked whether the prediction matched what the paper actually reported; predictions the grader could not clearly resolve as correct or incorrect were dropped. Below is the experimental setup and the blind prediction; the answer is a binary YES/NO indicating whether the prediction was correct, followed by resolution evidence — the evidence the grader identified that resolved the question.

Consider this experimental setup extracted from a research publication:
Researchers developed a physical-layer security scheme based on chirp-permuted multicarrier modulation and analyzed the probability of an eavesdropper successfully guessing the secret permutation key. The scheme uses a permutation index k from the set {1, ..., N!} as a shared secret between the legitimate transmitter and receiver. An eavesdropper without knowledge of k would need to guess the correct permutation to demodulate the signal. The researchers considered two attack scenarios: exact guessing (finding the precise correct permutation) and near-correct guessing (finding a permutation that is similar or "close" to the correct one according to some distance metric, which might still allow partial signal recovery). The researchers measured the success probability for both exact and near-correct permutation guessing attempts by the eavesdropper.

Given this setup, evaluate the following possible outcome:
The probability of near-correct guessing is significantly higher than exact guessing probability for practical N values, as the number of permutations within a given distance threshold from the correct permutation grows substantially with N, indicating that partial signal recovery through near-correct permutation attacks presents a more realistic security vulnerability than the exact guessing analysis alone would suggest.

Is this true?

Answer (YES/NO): NO